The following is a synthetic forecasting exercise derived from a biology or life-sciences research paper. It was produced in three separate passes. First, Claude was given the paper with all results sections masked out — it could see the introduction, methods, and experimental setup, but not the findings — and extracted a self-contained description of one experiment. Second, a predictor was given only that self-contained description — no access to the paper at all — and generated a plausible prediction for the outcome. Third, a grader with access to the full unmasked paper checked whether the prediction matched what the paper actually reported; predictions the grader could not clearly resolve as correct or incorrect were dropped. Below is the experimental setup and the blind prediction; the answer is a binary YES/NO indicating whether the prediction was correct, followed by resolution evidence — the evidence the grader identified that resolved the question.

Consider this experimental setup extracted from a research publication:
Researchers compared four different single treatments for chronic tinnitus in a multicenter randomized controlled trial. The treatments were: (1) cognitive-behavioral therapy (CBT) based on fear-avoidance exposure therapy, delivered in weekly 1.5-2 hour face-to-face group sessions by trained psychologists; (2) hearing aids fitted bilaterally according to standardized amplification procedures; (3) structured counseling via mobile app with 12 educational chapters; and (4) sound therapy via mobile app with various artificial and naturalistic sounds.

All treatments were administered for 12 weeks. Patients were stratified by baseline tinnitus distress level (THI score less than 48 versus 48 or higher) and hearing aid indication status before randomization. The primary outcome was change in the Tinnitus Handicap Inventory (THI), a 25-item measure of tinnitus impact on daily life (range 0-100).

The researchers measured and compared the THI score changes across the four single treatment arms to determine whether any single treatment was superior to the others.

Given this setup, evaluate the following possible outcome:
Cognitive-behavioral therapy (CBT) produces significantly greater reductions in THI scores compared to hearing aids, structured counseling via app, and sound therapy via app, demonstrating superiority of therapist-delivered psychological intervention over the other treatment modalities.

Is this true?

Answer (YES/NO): NO